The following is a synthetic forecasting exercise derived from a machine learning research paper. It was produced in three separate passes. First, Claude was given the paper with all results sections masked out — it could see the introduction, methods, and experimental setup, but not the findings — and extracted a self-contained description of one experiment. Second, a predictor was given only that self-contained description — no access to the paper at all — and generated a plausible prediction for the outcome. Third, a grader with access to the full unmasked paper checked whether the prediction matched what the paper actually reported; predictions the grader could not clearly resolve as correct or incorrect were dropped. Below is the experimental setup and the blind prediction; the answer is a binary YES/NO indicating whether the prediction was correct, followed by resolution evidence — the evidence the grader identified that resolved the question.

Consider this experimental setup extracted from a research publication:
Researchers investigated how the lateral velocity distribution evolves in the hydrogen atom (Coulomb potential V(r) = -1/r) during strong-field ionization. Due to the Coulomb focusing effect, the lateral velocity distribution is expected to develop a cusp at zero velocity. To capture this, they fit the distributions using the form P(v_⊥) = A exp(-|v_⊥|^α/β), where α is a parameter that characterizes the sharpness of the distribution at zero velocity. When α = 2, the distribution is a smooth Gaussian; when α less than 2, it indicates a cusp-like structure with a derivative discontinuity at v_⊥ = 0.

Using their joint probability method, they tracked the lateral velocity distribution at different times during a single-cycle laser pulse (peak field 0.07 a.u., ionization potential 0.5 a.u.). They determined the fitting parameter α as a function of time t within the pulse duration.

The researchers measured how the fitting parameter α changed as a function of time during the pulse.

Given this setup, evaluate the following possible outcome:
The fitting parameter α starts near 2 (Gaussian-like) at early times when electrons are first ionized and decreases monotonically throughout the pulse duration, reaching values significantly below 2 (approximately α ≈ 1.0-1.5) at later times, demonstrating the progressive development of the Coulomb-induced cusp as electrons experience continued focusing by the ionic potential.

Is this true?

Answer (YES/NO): YES